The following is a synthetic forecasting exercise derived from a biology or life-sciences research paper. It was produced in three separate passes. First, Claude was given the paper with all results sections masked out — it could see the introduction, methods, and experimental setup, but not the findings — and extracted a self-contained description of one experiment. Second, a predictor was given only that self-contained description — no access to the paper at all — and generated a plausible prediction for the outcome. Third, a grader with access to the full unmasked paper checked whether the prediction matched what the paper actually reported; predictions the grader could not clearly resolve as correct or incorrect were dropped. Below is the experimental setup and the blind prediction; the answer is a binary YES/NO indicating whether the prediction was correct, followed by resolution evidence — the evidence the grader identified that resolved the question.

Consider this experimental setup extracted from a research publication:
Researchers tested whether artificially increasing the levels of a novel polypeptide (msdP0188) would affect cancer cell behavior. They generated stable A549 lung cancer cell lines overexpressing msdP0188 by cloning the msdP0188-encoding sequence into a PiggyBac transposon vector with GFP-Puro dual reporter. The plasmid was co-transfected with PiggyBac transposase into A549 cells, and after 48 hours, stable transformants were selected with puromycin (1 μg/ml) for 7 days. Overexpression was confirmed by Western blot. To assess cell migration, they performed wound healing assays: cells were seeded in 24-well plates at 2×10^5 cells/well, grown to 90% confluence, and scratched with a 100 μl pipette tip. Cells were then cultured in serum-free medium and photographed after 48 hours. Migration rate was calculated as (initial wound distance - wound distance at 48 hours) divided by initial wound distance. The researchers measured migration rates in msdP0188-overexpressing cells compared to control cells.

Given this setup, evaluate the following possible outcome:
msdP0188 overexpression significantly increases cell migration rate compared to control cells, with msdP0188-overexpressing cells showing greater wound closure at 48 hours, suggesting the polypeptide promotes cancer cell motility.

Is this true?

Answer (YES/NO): YES